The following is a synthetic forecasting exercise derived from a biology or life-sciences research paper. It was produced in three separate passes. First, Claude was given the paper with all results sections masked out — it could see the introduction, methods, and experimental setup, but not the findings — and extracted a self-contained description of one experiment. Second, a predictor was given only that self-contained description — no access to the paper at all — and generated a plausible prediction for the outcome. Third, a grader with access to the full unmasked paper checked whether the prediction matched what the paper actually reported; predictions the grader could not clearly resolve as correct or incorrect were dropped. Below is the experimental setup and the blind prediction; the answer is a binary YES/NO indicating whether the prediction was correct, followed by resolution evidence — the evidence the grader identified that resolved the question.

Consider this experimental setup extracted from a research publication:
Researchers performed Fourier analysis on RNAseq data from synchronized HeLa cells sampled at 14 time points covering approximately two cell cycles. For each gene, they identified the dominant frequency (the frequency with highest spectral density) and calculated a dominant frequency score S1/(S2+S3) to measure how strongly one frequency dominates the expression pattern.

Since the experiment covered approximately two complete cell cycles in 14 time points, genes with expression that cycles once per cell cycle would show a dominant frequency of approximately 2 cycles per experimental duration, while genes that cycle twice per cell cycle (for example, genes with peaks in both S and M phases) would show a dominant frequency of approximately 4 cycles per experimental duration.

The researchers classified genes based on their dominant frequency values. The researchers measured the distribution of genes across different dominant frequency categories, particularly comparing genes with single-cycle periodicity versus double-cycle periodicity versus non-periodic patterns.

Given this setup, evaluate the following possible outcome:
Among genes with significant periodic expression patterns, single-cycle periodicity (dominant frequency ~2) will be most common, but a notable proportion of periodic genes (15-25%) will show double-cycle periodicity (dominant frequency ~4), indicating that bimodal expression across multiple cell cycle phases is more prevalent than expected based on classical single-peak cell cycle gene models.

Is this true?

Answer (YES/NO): NO